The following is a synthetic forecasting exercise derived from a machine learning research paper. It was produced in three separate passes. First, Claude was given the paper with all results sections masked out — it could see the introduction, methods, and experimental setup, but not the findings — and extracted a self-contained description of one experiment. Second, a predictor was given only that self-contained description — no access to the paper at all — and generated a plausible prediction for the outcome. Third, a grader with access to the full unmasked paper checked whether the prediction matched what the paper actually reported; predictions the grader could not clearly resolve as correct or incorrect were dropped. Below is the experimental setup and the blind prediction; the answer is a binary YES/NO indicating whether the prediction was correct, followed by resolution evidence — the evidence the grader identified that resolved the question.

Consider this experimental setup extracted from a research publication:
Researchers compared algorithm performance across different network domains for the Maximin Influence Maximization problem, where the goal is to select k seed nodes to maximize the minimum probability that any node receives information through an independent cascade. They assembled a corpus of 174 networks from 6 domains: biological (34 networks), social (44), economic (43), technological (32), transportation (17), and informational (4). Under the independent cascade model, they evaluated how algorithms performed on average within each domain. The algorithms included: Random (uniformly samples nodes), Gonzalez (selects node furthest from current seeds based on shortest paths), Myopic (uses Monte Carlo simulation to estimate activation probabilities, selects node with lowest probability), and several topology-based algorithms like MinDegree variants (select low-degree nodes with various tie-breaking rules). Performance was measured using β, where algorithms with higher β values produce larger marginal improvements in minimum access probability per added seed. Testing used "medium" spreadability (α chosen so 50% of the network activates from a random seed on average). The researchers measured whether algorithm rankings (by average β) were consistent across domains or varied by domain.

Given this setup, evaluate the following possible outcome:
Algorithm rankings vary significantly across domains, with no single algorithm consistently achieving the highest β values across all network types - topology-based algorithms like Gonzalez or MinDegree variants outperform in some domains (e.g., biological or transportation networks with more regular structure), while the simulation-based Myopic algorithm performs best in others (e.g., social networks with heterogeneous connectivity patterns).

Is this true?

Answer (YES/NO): NO